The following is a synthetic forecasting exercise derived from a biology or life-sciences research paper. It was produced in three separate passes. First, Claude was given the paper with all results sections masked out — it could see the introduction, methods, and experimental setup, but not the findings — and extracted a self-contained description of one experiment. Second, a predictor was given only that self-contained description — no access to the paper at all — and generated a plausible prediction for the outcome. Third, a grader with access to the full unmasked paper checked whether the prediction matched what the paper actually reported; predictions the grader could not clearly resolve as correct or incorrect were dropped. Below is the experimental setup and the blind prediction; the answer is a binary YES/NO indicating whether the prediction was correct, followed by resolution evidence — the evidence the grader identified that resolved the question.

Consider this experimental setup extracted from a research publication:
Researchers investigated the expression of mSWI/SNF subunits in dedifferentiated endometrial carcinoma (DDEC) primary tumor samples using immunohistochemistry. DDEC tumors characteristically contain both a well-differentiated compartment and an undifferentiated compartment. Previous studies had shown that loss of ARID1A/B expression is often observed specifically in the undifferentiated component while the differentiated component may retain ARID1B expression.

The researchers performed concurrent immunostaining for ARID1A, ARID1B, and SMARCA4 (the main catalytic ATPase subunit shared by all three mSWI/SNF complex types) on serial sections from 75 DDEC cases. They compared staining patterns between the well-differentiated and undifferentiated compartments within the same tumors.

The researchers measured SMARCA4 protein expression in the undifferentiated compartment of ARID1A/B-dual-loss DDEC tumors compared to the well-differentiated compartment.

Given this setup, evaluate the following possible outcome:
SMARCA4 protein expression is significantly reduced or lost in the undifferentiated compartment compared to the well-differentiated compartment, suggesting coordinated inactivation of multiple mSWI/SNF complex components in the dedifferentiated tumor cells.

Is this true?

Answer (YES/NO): NO